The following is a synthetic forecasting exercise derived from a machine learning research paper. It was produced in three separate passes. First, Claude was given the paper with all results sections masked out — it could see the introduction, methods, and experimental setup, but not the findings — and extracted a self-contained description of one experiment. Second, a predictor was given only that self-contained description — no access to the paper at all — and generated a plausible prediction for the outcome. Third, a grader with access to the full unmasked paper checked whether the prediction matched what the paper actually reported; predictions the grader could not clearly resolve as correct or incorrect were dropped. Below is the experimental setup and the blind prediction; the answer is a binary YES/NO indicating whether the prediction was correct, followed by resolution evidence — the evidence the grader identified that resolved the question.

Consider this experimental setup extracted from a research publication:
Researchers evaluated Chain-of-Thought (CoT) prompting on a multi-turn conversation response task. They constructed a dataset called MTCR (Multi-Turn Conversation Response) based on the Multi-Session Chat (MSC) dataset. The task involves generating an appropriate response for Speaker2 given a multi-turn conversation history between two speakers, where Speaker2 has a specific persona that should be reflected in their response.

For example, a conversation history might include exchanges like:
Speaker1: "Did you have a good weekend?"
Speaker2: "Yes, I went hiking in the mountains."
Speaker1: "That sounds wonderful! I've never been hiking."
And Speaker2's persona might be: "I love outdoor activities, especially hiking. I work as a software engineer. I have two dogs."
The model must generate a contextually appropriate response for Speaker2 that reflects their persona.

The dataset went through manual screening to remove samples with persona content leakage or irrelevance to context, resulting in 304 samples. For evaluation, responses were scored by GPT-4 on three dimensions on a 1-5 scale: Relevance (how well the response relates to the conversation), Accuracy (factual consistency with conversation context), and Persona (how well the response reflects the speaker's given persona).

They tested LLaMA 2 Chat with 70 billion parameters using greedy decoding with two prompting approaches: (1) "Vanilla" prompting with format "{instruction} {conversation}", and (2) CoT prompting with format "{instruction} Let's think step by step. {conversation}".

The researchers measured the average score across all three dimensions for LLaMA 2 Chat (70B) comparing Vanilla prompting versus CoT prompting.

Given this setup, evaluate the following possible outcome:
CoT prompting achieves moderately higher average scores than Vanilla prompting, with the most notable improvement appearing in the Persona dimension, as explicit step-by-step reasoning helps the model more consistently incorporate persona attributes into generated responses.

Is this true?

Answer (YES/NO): NO